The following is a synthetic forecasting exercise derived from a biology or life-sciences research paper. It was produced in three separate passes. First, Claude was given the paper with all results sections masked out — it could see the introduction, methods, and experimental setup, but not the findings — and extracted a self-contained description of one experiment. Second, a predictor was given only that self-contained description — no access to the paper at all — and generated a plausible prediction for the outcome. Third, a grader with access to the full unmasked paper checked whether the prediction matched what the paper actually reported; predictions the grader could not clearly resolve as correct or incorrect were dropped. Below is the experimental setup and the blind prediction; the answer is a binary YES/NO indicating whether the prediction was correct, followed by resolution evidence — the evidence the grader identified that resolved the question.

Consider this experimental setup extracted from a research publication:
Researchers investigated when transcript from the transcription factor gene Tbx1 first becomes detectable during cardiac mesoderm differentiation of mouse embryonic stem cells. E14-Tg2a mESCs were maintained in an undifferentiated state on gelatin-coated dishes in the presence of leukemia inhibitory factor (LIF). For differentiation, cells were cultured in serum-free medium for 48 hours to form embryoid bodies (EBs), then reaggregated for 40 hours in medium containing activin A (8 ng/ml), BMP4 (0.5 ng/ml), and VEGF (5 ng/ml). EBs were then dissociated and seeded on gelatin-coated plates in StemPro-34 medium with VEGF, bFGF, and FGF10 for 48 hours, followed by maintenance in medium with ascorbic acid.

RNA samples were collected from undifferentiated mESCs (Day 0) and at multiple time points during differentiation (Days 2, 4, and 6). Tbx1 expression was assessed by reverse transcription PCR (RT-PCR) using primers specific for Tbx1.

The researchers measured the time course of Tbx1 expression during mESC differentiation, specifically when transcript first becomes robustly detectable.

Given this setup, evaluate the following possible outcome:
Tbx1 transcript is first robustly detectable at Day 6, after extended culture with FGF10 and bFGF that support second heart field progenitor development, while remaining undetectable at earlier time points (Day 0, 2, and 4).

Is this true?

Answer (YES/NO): NO